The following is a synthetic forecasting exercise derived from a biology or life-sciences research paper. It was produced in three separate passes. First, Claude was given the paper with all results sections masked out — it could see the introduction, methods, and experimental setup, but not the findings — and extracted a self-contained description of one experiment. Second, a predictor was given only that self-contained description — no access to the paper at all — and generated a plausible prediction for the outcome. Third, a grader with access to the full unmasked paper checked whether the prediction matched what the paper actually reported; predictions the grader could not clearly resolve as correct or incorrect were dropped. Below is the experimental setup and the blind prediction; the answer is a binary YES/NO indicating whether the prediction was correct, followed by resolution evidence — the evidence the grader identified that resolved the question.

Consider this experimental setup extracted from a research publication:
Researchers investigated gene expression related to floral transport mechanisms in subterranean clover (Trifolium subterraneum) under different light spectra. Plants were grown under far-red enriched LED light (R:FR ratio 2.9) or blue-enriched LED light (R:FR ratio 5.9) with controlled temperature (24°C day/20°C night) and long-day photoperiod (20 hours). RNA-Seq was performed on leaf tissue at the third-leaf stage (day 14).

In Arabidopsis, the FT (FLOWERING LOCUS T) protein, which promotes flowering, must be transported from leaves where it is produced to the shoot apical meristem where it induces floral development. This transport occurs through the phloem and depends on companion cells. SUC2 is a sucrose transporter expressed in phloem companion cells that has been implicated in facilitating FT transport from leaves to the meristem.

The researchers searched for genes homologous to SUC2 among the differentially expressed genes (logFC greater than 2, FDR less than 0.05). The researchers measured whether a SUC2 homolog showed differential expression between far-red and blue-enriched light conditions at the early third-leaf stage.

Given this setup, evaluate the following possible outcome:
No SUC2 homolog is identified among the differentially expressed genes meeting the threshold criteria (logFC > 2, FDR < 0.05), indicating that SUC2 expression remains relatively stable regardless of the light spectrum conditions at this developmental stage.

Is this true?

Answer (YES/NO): NO